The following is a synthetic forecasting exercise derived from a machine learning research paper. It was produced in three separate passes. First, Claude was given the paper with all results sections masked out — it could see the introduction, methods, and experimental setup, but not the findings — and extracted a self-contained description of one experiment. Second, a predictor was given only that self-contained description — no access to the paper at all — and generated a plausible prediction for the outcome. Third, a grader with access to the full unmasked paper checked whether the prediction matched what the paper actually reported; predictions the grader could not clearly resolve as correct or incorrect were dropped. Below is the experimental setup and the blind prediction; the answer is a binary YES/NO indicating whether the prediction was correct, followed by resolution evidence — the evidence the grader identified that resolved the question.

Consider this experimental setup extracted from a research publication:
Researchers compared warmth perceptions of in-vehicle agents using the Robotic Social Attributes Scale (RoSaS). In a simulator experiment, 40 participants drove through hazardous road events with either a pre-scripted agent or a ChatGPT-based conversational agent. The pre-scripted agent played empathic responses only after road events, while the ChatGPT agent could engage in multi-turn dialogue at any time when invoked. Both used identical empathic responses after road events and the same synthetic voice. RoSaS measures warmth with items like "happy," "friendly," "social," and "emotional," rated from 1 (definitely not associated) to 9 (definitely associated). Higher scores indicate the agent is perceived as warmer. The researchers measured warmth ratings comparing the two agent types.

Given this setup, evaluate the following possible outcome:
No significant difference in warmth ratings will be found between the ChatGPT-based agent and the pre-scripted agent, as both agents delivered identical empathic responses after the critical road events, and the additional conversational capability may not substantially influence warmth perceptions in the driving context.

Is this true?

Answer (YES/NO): YES